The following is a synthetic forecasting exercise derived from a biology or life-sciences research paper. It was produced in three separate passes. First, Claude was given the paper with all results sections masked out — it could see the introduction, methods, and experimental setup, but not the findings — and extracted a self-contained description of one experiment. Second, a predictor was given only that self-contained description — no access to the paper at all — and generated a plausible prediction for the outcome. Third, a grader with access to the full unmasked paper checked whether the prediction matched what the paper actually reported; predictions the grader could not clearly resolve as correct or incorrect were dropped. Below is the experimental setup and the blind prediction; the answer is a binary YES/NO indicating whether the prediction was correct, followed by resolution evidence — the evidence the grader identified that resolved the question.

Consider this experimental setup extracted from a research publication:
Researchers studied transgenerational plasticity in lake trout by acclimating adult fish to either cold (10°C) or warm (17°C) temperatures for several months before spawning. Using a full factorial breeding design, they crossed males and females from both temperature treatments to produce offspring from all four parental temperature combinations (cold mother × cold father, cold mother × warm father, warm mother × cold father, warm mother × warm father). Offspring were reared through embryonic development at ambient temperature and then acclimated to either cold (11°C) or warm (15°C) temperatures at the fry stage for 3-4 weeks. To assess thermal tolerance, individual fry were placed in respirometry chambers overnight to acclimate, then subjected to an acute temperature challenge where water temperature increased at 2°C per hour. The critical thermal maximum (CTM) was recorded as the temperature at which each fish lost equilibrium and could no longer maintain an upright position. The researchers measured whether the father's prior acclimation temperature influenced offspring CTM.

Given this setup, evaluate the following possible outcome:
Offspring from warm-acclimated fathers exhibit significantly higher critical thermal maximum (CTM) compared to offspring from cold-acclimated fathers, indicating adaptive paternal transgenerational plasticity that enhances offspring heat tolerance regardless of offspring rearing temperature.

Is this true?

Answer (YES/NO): NO